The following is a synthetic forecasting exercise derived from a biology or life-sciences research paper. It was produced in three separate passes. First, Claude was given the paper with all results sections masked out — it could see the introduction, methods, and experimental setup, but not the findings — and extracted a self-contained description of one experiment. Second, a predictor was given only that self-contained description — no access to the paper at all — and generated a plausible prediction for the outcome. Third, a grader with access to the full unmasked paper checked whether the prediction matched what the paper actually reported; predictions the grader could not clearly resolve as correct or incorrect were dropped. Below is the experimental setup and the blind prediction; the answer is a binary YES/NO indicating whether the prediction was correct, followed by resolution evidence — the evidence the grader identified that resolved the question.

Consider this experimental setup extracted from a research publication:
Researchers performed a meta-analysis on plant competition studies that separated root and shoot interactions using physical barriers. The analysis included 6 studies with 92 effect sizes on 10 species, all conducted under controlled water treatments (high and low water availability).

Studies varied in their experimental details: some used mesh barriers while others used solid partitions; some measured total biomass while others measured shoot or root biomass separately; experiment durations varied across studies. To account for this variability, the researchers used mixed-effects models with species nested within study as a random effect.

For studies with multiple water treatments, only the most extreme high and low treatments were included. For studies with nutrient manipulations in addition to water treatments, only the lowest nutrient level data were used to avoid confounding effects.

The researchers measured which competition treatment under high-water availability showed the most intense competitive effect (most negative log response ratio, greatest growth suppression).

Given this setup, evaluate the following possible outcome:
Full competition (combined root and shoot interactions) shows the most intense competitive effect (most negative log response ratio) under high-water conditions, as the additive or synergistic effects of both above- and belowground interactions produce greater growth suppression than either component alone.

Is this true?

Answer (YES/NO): NO